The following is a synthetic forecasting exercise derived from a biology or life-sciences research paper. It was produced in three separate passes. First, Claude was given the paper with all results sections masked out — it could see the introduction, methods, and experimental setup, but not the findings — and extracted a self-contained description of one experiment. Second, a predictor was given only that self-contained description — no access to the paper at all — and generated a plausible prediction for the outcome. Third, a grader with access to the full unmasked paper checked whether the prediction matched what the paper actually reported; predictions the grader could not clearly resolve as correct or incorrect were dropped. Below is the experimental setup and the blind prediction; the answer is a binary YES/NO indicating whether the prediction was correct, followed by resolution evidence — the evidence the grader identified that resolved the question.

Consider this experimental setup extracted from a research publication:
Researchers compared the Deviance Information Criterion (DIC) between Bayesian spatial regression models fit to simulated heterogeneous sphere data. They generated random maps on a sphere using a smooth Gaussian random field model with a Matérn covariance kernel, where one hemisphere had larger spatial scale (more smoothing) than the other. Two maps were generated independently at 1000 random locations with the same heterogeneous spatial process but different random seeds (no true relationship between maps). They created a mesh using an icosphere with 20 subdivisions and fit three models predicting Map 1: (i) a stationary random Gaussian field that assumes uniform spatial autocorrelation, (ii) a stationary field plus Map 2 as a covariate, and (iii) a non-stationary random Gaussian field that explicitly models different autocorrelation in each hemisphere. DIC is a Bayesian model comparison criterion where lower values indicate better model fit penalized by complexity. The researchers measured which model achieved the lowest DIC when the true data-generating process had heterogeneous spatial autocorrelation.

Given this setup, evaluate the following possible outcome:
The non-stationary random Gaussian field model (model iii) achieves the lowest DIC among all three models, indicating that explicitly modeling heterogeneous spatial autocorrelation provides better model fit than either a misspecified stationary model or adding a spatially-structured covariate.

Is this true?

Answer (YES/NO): YES